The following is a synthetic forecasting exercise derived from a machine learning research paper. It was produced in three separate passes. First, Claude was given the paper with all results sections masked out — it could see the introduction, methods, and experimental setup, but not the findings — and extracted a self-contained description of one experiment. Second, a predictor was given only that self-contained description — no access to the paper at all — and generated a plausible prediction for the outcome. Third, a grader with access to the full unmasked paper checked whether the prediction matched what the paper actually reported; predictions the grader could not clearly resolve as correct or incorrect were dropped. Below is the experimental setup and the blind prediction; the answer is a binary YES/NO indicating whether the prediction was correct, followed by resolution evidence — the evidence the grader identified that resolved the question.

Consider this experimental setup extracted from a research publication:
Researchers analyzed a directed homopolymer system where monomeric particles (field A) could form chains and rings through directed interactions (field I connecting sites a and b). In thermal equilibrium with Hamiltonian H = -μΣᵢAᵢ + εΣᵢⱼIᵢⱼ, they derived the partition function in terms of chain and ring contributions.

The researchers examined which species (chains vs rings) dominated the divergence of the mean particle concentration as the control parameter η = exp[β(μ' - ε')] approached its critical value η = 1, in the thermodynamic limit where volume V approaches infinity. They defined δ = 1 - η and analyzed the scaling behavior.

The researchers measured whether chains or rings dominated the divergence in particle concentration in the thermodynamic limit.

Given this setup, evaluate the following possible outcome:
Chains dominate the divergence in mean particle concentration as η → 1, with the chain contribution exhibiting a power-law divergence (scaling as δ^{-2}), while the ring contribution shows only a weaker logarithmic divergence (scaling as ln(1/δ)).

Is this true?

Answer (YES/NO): NO